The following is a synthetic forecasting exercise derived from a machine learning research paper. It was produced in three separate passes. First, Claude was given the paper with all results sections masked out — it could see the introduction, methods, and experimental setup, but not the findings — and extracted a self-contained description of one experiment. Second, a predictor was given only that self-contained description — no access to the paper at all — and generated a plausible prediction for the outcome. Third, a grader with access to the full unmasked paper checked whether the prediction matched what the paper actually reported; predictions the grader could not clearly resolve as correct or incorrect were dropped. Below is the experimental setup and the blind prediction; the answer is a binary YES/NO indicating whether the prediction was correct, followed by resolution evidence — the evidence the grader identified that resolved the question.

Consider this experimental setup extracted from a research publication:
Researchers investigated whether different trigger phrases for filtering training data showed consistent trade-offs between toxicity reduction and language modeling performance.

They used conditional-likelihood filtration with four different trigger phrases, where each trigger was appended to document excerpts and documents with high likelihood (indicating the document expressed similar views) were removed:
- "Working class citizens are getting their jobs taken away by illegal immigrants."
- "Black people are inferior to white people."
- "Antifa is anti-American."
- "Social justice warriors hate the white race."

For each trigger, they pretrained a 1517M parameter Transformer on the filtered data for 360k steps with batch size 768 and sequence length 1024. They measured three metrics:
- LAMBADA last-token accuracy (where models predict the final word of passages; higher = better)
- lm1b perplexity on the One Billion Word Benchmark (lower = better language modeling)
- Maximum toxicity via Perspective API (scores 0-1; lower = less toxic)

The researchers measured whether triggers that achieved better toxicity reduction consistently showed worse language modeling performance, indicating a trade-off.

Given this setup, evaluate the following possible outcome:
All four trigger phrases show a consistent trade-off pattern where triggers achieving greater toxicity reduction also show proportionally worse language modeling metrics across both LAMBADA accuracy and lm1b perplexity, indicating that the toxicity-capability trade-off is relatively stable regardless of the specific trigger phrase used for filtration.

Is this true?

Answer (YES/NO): NO